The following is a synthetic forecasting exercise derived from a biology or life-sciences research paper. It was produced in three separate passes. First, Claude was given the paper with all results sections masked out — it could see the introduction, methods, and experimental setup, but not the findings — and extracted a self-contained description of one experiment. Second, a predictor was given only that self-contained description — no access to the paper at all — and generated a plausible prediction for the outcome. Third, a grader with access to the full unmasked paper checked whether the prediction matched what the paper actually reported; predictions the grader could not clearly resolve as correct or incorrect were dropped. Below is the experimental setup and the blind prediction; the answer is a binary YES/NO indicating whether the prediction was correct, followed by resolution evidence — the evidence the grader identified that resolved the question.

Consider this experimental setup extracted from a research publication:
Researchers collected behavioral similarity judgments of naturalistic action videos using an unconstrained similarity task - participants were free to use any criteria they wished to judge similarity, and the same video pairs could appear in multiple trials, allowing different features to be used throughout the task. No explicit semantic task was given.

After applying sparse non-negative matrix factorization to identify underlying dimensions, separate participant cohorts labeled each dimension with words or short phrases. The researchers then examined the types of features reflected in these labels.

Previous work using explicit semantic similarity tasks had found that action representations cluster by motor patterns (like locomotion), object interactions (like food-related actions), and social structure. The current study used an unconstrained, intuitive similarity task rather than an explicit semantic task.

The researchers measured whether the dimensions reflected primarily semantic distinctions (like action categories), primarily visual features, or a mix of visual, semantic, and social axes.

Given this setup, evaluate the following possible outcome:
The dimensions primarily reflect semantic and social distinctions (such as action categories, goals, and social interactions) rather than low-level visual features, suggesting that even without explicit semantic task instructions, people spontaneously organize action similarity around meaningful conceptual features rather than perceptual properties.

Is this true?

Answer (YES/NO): NO